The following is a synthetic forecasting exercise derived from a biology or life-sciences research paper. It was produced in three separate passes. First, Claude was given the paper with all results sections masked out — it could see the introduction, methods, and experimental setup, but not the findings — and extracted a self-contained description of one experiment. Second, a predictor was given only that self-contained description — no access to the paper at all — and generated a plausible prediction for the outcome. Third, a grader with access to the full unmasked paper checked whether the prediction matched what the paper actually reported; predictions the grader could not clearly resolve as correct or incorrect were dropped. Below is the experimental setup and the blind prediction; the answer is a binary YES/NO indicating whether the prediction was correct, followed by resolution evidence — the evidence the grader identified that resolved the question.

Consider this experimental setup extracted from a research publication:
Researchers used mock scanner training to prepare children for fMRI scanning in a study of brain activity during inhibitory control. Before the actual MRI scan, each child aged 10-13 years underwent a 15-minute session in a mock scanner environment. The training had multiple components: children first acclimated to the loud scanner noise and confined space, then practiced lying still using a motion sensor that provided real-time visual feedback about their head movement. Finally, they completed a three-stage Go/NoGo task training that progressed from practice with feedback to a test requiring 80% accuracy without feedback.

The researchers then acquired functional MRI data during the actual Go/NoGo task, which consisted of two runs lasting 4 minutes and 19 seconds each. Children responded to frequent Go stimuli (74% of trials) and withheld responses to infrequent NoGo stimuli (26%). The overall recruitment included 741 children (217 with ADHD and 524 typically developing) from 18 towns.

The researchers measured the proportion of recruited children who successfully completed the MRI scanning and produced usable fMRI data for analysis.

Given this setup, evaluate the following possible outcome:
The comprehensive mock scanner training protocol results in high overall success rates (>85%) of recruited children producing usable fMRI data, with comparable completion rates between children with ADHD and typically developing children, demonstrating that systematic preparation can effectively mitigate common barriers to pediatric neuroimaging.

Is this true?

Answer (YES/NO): NO